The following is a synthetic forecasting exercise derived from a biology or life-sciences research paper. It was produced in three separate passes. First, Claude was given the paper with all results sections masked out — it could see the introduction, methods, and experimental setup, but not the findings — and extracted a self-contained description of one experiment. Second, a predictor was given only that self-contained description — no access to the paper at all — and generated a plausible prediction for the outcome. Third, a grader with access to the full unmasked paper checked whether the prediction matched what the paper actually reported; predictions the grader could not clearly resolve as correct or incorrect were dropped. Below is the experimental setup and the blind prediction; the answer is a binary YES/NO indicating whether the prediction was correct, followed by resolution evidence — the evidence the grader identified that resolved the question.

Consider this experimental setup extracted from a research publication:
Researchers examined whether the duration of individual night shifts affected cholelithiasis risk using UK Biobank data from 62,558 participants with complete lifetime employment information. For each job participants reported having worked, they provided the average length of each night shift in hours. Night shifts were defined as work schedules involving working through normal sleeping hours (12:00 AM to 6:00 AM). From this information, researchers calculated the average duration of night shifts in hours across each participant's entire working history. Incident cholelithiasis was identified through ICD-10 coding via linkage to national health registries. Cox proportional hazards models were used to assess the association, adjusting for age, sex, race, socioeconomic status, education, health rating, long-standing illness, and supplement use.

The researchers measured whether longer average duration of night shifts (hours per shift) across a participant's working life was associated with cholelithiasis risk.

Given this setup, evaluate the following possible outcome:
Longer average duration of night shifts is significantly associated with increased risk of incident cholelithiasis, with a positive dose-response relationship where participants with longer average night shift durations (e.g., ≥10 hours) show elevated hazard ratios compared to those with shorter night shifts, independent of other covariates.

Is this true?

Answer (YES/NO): YES